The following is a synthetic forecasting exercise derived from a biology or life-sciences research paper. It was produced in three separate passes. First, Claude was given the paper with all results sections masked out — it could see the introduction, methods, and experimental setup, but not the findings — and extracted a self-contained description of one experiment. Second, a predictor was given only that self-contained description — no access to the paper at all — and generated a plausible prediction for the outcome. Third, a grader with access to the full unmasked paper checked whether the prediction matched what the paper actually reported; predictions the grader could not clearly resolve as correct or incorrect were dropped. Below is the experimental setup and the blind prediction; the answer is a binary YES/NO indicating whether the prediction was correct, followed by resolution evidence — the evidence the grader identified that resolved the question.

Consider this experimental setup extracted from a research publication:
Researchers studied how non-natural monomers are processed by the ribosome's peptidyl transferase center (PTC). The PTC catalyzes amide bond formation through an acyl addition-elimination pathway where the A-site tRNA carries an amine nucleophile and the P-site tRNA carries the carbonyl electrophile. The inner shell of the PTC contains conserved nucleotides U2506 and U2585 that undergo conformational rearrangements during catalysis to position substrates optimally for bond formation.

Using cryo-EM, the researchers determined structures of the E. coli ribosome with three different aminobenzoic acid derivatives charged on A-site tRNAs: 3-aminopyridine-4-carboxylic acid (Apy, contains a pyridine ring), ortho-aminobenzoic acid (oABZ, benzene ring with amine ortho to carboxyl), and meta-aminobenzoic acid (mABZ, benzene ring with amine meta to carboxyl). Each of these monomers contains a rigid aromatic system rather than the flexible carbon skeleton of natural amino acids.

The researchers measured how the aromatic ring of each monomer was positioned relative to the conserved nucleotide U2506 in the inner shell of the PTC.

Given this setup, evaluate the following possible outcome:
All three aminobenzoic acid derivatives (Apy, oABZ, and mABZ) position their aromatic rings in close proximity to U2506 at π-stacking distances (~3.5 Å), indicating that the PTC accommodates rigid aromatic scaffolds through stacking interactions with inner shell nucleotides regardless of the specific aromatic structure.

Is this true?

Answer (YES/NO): NO